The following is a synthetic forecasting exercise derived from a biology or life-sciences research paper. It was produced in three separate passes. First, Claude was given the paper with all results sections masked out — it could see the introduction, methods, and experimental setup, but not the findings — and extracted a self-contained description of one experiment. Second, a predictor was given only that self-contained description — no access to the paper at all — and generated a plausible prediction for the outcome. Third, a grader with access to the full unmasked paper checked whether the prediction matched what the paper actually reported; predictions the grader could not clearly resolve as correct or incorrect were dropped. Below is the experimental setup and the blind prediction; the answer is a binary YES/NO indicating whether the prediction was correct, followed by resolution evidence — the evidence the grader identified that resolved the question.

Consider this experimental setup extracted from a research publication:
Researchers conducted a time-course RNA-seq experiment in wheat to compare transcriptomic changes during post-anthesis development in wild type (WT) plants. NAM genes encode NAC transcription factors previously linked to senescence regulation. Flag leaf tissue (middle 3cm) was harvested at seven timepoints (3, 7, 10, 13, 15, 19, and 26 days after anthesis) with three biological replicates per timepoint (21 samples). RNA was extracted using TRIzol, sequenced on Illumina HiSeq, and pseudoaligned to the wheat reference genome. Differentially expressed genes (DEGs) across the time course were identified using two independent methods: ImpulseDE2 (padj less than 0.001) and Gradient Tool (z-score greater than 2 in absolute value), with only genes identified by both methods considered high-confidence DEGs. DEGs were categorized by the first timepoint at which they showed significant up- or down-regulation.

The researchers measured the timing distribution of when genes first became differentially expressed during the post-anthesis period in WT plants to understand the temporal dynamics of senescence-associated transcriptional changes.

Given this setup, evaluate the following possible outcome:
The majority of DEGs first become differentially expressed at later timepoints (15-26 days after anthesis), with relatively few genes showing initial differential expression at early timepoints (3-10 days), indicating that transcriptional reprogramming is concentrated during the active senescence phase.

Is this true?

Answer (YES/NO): NO